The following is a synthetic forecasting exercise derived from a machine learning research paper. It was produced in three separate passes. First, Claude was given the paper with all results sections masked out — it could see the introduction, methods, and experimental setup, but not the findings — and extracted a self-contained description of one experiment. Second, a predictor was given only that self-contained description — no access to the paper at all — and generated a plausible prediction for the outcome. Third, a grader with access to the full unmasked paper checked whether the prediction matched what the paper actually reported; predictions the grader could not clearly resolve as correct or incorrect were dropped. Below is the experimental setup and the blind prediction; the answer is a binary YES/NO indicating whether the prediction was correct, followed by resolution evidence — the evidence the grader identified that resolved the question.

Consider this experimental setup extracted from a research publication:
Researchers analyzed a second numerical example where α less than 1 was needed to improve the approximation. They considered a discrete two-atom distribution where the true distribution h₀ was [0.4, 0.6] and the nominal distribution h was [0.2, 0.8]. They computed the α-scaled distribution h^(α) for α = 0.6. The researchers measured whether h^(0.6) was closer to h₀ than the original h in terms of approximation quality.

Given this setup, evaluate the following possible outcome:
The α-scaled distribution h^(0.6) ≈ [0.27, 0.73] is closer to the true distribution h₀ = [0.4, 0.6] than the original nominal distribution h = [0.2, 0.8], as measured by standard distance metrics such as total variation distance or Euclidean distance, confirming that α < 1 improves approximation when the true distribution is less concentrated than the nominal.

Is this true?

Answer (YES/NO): NO